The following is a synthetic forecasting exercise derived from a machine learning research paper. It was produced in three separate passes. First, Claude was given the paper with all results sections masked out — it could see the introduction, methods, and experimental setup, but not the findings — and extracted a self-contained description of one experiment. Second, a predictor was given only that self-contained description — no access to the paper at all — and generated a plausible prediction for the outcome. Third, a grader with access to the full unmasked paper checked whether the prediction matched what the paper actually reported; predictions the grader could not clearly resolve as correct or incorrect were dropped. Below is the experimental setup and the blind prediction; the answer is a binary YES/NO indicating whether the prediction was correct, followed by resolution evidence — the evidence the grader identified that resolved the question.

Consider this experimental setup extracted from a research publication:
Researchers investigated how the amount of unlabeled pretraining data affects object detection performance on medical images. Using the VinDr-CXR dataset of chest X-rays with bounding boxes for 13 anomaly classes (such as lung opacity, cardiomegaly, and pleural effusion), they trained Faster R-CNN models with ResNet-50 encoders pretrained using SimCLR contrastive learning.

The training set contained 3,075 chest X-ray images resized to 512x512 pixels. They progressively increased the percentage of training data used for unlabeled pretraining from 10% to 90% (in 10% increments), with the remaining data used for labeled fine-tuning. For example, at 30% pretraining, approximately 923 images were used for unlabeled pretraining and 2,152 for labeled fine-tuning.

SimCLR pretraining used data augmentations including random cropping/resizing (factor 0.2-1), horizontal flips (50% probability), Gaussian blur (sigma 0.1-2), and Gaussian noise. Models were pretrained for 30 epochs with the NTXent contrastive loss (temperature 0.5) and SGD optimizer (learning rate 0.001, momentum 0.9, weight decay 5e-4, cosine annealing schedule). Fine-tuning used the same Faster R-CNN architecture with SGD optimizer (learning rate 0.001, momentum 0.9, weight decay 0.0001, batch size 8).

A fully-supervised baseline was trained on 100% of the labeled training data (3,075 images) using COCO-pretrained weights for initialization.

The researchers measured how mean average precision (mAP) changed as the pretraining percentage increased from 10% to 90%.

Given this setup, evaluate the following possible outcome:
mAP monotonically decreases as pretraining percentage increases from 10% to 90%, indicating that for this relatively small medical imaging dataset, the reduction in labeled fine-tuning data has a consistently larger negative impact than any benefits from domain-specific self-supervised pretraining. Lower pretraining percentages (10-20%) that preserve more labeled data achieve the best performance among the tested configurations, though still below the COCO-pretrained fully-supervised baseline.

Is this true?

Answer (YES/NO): NO